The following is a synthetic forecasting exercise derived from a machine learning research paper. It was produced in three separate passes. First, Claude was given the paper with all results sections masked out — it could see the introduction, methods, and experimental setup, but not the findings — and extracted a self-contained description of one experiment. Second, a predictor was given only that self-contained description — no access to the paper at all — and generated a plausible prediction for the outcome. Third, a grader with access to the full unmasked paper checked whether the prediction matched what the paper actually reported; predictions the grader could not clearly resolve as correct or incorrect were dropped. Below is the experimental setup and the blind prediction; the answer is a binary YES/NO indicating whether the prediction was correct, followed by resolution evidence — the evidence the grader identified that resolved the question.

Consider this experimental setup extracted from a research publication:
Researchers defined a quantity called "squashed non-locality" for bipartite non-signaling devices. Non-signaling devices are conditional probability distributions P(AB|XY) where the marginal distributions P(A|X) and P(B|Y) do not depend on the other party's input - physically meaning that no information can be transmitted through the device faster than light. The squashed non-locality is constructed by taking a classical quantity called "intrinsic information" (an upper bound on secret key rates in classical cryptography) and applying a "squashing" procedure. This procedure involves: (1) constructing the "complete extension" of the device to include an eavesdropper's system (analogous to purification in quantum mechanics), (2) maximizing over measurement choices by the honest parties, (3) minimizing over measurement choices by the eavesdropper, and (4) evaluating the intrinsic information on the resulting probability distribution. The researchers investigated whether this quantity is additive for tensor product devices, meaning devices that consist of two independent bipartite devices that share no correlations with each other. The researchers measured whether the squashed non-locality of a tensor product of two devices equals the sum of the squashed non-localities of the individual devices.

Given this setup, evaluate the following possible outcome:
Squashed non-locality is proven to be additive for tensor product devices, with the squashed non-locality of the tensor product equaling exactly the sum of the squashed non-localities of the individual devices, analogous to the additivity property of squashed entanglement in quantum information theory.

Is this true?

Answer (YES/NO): YES